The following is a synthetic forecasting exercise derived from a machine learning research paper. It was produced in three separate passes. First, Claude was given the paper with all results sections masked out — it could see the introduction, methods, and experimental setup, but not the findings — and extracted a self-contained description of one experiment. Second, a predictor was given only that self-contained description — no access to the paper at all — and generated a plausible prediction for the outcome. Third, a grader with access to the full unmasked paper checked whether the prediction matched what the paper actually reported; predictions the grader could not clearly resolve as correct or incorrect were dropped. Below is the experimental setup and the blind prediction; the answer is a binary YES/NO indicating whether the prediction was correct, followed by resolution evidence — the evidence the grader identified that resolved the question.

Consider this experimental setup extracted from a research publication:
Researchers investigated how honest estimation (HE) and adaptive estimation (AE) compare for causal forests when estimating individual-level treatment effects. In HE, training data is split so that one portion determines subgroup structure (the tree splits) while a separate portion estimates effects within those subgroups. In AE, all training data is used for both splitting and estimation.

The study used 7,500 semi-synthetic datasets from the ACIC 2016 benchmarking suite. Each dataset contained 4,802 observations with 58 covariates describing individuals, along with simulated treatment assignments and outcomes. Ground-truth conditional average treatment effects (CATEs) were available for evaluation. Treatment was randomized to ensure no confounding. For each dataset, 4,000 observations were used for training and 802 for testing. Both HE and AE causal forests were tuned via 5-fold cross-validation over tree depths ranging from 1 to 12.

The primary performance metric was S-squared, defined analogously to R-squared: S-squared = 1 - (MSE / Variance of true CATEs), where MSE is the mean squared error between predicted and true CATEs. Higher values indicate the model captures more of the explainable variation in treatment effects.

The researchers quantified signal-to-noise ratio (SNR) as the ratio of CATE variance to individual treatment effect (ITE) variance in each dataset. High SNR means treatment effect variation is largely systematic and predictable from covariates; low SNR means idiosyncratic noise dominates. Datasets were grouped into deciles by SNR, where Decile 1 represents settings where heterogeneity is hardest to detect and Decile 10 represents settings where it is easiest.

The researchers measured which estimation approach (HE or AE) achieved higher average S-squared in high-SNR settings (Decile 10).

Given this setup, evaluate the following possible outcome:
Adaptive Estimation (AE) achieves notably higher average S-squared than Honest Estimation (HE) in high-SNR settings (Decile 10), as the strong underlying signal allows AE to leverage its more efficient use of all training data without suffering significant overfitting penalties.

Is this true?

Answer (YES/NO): YES